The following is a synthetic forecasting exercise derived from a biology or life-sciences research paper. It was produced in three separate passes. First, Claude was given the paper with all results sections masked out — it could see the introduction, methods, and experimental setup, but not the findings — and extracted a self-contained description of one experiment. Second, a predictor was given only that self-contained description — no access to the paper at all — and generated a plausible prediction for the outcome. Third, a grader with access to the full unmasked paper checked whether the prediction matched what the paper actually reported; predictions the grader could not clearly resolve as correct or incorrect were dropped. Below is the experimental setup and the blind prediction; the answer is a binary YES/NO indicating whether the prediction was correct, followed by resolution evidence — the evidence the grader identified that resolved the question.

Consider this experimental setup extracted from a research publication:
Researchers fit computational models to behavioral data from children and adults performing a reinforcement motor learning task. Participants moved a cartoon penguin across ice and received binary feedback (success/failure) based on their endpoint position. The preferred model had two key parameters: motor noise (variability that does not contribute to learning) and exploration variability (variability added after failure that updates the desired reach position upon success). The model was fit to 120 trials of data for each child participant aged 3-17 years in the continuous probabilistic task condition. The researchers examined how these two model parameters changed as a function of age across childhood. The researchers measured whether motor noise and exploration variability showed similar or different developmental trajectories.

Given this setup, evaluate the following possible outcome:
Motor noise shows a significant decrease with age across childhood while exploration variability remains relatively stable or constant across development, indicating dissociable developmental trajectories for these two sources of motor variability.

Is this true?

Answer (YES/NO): NO